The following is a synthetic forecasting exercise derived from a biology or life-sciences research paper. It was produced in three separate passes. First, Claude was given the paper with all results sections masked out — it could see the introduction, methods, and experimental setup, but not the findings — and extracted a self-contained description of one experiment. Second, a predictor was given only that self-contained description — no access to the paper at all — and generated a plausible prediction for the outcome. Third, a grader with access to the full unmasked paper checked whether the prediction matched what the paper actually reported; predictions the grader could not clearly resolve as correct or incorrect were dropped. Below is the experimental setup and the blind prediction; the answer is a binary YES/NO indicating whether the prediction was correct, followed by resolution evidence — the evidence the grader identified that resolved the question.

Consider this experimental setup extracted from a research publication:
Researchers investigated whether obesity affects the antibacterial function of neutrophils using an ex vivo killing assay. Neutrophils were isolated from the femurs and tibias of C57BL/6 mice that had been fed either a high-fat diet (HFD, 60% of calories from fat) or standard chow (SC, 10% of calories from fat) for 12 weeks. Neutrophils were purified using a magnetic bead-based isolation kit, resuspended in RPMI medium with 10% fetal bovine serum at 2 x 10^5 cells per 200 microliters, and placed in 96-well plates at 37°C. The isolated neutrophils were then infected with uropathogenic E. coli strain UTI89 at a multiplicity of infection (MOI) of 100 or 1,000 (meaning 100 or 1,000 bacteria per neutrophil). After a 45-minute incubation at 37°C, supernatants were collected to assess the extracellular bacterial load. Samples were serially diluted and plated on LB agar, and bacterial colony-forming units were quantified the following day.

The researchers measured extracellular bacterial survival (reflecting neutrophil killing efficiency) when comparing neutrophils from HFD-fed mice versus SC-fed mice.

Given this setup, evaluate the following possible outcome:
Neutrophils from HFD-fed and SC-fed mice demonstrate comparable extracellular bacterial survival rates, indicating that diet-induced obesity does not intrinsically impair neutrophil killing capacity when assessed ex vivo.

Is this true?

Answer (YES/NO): YES